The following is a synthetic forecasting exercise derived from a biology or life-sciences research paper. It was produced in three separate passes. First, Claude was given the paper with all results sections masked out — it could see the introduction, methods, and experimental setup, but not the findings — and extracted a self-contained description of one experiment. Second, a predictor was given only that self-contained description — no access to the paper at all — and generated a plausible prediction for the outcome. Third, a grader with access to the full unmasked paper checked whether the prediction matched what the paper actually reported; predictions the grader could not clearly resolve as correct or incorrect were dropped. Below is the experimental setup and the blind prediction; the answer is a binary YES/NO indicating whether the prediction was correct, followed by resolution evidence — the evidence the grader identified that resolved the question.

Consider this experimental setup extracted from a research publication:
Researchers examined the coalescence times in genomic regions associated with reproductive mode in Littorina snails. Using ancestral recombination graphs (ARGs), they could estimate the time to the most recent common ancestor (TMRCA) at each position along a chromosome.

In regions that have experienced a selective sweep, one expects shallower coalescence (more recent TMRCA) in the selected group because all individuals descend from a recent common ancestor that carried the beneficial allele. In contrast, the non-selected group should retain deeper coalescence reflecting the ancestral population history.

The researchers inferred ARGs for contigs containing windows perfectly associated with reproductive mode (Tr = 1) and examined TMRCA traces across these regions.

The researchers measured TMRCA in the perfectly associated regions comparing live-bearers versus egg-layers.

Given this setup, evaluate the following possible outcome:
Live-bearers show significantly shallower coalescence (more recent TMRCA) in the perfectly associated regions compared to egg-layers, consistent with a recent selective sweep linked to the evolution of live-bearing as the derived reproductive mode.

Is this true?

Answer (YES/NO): YES